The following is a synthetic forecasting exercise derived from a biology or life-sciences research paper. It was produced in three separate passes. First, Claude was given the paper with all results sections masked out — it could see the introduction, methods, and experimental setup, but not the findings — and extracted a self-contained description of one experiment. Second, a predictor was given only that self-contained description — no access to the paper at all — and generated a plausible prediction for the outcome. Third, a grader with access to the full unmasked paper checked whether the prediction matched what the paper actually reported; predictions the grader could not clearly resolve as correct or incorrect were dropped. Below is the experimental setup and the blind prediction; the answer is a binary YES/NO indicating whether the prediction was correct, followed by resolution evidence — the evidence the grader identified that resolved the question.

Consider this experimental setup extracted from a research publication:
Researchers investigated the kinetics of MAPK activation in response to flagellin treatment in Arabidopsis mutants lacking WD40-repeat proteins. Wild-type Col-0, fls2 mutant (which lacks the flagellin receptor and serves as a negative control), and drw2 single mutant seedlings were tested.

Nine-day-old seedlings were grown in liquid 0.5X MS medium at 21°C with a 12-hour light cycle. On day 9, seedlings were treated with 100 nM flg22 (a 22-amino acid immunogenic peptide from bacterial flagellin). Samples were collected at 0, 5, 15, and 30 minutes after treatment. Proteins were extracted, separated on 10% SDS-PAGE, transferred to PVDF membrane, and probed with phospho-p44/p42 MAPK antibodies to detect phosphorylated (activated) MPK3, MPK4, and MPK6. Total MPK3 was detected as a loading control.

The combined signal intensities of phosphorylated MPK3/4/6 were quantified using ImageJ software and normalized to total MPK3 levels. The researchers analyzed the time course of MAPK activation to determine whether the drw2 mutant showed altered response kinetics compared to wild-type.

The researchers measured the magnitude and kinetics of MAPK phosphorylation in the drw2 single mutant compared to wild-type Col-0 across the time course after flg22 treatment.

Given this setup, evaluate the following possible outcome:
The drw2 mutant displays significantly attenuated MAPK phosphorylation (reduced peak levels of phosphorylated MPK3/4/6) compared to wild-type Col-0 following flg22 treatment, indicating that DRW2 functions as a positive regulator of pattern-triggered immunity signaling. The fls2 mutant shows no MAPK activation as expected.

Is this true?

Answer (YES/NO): NO